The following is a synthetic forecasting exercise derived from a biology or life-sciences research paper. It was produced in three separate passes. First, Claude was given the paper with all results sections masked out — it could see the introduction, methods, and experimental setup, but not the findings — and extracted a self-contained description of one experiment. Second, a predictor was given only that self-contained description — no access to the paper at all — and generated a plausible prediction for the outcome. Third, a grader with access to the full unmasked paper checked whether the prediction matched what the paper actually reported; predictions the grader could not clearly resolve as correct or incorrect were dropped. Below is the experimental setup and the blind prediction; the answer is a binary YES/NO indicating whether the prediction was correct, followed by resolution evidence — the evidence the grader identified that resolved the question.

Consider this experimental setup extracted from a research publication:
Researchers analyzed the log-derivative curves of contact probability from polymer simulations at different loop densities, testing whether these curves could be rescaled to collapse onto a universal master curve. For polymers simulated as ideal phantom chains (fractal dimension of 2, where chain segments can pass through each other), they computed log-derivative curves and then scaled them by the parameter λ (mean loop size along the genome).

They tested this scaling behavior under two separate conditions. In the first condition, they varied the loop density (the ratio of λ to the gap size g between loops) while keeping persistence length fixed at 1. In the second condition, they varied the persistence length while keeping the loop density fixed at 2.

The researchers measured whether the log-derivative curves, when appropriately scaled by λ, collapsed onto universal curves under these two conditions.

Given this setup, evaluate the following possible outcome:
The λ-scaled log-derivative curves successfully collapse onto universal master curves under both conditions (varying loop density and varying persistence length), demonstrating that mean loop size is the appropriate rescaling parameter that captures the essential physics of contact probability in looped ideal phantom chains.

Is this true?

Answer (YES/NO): YES